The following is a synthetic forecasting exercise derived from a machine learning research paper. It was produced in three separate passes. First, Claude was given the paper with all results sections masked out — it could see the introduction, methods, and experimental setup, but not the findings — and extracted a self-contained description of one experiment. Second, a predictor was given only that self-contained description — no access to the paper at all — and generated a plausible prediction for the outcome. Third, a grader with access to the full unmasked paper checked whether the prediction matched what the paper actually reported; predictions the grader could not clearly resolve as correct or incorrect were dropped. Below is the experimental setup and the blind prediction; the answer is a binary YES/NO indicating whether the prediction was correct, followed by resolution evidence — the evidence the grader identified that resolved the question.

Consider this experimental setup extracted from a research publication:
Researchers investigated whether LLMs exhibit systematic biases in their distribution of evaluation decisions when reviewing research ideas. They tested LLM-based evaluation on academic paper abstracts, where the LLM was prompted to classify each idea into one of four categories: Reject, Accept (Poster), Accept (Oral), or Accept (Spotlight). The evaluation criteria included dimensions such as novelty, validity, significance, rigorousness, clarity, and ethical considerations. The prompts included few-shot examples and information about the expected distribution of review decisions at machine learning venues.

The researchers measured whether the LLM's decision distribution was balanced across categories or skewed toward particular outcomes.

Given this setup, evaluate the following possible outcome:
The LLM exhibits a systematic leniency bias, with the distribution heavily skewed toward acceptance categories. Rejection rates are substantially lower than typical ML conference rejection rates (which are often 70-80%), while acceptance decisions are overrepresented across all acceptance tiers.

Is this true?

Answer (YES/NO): YES